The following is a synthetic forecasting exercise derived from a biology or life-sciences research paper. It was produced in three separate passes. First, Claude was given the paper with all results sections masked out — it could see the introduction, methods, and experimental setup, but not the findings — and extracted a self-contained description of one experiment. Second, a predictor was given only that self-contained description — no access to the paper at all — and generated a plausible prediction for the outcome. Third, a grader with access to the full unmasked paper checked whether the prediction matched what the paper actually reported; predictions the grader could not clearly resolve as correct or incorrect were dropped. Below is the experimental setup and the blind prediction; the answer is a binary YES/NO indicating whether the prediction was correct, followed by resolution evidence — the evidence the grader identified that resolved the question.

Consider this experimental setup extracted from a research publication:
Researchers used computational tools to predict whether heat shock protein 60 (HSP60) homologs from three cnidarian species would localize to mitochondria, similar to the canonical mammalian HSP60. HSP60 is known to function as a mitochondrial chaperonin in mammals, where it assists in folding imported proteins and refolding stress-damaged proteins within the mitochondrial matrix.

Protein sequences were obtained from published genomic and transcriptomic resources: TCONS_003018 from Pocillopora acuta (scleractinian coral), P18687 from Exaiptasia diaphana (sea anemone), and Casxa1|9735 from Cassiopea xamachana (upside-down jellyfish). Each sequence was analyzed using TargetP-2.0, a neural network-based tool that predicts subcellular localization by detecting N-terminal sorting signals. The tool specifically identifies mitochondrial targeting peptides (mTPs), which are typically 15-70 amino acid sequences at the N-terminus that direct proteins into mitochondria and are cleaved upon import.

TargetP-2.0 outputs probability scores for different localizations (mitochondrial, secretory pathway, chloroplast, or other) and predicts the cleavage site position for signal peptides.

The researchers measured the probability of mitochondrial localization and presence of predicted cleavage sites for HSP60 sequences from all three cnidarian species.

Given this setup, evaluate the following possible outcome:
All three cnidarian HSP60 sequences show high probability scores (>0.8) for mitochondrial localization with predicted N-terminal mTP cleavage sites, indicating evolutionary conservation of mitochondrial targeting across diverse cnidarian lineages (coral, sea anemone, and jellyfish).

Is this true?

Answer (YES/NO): YES